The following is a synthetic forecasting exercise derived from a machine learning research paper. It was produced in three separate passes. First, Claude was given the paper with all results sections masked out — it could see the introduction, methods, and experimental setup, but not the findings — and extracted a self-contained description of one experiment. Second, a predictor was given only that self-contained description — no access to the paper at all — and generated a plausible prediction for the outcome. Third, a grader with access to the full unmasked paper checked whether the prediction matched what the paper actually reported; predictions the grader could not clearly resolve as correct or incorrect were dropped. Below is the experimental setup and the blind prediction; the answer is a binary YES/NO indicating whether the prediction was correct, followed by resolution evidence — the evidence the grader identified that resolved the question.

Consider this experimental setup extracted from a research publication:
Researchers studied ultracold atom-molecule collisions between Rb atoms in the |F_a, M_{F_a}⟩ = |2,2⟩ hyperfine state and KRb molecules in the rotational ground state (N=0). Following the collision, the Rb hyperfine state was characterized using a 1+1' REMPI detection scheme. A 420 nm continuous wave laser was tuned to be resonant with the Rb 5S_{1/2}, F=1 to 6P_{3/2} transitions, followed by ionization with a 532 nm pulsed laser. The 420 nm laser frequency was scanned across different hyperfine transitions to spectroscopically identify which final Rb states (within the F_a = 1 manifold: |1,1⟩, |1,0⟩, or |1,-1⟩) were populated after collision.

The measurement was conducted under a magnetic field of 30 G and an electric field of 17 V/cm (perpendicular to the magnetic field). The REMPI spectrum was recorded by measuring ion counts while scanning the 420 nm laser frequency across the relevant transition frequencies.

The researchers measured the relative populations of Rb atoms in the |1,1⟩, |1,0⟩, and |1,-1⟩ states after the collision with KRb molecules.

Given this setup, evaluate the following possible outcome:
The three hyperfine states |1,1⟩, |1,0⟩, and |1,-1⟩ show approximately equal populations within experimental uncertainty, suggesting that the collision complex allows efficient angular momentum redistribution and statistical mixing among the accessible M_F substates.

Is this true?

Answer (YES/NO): NO